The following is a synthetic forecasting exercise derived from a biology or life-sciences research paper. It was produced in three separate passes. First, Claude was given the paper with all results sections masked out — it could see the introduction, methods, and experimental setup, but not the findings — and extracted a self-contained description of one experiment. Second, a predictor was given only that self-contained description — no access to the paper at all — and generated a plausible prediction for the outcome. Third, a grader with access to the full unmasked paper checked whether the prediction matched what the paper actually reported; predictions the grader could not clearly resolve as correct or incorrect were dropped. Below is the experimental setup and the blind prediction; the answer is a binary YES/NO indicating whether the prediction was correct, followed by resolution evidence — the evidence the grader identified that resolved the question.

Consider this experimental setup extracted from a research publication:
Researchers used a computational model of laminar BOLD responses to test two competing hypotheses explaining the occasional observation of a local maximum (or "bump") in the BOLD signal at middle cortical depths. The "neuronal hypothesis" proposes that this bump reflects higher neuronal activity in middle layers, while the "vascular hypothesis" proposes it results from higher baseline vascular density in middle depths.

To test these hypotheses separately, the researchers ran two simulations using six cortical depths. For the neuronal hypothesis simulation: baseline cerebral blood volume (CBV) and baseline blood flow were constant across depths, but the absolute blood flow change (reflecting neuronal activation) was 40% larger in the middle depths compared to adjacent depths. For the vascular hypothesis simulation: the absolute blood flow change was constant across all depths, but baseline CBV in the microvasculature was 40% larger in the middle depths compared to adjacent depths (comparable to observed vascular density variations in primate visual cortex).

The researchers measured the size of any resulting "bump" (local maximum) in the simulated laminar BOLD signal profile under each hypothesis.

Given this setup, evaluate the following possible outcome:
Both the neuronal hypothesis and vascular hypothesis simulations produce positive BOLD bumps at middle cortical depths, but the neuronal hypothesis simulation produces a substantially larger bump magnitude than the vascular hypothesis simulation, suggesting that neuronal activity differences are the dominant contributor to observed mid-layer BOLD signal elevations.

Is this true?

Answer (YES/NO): YES